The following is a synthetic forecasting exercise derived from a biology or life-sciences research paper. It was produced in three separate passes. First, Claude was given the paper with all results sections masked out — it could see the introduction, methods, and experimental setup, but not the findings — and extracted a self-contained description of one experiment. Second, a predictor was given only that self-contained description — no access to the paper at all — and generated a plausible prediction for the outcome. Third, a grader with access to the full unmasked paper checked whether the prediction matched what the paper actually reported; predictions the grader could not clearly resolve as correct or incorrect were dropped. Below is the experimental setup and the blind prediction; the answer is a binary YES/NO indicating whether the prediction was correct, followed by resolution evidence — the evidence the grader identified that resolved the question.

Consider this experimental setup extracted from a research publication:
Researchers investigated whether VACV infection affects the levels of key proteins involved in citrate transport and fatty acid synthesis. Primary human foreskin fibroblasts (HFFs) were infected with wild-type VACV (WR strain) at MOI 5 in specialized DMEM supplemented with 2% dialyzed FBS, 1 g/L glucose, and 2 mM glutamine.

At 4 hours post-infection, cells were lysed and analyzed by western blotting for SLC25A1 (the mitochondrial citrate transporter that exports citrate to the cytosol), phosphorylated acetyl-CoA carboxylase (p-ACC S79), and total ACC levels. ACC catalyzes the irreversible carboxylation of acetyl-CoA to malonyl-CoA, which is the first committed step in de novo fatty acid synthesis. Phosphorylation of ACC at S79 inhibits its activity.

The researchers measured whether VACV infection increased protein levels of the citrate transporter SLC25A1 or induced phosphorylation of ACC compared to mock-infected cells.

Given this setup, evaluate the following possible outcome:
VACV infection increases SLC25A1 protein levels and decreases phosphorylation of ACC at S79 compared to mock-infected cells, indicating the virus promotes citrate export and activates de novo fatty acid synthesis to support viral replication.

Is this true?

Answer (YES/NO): NO